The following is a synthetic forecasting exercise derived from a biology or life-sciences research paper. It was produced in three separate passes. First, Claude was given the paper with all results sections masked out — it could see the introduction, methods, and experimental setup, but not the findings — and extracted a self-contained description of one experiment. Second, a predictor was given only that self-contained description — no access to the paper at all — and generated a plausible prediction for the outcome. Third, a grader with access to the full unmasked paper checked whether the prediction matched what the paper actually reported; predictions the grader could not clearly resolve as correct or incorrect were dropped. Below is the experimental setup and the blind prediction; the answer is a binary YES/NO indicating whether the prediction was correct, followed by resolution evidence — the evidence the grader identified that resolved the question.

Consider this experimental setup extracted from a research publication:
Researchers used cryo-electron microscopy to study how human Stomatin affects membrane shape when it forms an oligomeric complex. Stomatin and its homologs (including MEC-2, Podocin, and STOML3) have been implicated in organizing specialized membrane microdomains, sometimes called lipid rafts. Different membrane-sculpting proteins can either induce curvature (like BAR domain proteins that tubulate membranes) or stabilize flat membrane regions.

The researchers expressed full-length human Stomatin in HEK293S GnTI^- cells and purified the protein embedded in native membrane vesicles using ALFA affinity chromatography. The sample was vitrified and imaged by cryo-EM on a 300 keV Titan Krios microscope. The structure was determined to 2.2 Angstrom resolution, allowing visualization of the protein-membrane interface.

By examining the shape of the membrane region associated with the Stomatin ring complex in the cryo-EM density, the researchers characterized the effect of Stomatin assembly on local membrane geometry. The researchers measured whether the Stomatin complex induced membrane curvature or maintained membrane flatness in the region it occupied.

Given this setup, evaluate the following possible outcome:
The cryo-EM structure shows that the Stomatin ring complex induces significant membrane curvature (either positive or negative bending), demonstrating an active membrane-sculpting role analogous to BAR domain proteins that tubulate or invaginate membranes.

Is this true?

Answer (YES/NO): NO